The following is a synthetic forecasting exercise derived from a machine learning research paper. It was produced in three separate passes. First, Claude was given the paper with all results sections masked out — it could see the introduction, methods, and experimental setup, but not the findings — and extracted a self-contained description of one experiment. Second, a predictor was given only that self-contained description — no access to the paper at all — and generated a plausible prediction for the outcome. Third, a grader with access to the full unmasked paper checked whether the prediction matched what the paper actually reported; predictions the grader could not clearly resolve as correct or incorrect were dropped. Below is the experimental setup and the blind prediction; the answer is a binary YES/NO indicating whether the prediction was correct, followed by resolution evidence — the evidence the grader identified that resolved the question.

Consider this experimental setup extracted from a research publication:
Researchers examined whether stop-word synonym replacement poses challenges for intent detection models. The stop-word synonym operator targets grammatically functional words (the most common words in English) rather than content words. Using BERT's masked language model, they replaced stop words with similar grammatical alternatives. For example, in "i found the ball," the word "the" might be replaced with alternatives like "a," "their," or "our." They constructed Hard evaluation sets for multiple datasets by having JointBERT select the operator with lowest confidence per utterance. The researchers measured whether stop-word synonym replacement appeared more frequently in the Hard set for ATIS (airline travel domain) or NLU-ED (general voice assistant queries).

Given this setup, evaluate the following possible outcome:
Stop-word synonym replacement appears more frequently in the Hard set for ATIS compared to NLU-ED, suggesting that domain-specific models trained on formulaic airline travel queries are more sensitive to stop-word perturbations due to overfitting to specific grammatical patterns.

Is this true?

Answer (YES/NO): NO